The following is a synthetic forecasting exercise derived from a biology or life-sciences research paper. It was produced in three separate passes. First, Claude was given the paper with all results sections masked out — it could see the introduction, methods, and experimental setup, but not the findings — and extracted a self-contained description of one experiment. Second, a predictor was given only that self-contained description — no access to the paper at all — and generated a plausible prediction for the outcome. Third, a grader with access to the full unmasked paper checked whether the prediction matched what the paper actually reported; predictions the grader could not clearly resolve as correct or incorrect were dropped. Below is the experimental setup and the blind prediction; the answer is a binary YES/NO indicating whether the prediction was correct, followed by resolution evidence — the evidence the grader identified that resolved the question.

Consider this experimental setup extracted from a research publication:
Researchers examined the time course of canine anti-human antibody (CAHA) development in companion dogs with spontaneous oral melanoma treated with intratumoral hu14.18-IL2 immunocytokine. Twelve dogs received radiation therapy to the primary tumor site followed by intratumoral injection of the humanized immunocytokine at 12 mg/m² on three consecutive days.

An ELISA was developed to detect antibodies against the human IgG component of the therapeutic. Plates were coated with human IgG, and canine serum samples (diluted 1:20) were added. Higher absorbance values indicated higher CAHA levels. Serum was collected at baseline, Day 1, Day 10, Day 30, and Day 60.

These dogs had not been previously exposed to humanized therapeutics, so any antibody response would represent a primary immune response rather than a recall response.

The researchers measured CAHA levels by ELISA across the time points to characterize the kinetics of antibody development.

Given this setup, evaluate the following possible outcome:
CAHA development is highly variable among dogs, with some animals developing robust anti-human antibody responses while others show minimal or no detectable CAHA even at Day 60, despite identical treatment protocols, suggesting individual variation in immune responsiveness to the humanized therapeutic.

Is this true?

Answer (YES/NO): YES